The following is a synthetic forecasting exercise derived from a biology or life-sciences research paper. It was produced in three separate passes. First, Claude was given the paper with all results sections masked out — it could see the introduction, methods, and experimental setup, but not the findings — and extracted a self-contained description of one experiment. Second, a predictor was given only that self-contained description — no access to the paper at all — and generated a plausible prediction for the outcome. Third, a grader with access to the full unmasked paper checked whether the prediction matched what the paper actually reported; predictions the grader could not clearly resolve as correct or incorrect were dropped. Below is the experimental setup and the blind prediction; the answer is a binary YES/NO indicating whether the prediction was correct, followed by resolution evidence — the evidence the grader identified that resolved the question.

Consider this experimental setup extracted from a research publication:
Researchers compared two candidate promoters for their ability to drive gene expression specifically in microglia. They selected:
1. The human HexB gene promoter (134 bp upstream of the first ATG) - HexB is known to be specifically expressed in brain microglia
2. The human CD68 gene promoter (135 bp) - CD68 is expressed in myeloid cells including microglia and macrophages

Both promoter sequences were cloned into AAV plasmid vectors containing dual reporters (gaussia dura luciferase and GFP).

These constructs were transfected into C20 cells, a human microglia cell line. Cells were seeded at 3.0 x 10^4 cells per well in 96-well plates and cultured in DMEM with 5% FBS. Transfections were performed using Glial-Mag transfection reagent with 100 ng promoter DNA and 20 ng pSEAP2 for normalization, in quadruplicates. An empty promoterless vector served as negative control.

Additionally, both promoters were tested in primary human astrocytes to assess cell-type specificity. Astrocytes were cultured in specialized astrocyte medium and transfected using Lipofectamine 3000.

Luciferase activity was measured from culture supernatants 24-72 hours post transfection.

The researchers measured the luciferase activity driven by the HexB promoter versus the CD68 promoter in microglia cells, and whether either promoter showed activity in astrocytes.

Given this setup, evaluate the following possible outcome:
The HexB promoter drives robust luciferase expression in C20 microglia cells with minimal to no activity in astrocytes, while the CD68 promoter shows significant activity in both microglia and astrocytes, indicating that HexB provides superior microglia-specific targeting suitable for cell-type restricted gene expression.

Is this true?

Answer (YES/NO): NO